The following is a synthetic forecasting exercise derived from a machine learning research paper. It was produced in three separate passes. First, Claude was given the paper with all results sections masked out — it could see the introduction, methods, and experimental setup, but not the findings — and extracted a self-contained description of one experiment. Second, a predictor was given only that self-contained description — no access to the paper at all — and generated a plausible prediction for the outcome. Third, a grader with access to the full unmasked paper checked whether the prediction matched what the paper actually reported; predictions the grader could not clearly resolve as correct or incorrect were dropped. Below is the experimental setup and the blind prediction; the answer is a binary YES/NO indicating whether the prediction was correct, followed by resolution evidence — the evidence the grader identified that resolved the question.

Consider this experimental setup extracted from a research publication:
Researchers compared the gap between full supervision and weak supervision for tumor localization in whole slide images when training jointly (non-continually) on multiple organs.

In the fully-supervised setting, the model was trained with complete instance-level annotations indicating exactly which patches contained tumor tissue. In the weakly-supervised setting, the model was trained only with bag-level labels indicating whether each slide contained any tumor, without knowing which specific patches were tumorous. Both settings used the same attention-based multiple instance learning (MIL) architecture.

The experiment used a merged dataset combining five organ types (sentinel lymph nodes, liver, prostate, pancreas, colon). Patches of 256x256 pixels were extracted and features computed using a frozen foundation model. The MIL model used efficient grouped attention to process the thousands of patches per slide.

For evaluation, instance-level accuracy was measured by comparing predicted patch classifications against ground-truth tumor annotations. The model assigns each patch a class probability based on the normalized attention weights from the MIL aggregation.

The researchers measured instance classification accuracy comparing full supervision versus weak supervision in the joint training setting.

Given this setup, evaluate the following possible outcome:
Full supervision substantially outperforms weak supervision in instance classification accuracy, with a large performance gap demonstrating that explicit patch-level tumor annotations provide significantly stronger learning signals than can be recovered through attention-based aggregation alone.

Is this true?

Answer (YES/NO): YES